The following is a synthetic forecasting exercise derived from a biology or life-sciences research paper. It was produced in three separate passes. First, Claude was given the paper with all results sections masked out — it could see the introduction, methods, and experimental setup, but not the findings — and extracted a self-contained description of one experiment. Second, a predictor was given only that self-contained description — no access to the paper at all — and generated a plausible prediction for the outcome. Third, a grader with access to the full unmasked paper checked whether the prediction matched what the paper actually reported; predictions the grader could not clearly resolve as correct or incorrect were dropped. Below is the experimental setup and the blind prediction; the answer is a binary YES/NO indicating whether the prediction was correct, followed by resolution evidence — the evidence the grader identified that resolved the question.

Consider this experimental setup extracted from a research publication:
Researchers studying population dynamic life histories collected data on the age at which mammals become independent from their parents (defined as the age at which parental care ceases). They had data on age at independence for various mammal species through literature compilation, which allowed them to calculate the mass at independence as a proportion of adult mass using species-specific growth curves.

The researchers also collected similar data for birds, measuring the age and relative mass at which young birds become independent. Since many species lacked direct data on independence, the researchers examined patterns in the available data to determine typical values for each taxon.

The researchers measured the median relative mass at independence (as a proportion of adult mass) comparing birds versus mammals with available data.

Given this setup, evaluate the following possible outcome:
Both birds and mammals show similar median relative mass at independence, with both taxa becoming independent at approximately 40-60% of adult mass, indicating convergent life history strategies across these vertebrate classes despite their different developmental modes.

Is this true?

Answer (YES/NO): NO